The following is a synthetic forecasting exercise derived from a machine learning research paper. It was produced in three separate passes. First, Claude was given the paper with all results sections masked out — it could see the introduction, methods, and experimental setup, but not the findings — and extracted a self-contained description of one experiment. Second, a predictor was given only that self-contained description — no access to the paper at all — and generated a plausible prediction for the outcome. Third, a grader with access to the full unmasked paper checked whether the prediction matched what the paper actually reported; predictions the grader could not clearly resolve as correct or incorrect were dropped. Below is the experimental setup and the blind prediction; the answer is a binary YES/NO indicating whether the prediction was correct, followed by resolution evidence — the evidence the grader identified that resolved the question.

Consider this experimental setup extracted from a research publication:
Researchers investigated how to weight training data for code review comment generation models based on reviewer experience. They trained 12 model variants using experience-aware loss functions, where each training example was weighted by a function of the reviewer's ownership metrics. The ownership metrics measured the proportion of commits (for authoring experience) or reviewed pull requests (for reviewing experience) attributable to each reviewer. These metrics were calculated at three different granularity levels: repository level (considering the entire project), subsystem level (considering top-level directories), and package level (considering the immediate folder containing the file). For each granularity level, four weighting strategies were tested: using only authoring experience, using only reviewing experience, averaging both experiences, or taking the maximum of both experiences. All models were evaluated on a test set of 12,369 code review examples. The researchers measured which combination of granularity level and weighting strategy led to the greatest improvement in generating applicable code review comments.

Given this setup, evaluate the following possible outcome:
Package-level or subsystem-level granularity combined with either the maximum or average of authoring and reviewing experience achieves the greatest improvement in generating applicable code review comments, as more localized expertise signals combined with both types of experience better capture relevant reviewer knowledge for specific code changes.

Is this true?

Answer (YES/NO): NO